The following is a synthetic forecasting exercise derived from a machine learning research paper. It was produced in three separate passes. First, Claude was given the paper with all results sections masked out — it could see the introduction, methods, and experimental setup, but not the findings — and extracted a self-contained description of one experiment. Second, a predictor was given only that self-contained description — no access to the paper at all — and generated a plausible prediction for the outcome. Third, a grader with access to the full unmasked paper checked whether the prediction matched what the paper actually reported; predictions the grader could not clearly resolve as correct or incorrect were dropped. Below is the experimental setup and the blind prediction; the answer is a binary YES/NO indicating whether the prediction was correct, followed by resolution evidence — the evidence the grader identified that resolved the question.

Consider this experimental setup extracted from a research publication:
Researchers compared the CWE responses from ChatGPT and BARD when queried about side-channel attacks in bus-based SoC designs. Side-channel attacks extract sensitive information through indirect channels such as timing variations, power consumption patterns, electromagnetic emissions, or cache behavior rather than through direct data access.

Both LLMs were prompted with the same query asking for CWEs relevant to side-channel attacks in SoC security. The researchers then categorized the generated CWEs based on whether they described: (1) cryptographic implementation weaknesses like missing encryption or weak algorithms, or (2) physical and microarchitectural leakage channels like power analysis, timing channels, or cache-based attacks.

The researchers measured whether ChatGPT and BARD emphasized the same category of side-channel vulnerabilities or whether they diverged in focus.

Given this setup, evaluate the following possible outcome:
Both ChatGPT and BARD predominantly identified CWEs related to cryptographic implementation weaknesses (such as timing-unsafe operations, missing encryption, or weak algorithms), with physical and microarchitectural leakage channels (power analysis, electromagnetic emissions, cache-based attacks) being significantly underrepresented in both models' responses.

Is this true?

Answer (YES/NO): NO